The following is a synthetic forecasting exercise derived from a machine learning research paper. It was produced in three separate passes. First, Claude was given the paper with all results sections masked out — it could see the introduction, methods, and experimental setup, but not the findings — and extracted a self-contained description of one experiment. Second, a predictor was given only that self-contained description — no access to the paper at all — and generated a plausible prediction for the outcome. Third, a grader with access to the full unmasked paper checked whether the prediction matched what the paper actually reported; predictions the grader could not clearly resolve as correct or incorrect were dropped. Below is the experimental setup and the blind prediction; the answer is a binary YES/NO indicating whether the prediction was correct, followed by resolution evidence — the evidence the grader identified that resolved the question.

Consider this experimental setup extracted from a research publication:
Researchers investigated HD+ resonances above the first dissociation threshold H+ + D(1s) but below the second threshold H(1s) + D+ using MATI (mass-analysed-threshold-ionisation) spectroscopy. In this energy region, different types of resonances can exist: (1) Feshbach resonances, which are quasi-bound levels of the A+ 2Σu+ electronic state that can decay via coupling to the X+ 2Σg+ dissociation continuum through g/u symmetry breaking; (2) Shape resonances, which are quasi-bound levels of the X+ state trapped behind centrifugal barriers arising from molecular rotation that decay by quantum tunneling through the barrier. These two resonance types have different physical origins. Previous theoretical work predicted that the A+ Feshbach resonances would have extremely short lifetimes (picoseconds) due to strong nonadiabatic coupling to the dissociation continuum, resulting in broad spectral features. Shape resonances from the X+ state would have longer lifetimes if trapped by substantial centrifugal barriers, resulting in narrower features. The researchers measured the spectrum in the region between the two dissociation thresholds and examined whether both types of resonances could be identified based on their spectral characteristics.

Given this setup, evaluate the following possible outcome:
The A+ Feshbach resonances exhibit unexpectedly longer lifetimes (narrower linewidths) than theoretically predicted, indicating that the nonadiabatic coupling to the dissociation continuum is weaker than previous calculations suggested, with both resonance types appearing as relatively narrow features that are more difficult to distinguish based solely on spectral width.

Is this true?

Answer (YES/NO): NO